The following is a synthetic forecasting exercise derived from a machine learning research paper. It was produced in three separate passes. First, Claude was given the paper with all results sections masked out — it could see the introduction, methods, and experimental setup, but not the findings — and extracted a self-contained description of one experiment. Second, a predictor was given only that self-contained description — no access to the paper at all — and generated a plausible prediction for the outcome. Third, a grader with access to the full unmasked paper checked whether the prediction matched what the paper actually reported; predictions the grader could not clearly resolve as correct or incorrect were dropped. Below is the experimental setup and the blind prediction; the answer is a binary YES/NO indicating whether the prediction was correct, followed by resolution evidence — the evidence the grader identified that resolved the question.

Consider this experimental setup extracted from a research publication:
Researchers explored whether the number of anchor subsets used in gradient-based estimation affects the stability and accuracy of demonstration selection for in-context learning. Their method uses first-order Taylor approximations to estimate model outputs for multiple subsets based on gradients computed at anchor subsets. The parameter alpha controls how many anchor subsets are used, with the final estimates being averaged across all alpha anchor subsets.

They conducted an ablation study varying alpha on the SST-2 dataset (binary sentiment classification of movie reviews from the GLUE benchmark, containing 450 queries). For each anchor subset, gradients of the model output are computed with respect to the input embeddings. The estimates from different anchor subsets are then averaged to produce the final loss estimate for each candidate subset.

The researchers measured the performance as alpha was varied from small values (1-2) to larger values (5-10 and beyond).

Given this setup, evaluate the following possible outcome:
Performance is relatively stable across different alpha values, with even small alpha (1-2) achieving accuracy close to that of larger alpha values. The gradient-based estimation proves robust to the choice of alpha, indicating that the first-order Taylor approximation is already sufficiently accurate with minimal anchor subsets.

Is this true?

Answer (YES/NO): NO